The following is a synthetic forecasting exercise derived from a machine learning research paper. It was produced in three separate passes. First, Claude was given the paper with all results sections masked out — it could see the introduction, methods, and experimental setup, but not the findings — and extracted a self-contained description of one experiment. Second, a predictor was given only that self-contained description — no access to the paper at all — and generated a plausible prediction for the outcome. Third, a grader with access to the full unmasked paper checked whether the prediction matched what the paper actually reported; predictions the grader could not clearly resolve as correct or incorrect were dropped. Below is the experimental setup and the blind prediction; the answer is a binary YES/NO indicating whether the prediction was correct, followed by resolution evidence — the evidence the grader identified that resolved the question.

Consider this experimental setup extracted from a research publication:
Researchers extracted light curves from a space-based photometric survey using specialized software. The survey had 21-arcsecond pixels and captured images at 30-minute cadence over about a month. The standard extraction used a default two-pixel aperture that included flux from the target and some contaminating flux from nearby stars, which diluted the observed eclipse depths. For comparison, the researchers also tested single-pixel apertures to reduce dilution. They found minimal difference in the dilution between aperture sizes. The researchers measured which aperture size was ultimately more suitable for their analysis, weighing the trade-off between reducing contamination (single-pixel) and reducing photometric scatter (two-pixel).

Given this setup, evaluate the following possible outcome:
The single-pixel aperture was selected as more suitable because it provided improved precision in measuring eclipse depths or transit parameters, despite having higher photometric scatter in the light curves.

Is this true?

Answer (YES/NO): NO